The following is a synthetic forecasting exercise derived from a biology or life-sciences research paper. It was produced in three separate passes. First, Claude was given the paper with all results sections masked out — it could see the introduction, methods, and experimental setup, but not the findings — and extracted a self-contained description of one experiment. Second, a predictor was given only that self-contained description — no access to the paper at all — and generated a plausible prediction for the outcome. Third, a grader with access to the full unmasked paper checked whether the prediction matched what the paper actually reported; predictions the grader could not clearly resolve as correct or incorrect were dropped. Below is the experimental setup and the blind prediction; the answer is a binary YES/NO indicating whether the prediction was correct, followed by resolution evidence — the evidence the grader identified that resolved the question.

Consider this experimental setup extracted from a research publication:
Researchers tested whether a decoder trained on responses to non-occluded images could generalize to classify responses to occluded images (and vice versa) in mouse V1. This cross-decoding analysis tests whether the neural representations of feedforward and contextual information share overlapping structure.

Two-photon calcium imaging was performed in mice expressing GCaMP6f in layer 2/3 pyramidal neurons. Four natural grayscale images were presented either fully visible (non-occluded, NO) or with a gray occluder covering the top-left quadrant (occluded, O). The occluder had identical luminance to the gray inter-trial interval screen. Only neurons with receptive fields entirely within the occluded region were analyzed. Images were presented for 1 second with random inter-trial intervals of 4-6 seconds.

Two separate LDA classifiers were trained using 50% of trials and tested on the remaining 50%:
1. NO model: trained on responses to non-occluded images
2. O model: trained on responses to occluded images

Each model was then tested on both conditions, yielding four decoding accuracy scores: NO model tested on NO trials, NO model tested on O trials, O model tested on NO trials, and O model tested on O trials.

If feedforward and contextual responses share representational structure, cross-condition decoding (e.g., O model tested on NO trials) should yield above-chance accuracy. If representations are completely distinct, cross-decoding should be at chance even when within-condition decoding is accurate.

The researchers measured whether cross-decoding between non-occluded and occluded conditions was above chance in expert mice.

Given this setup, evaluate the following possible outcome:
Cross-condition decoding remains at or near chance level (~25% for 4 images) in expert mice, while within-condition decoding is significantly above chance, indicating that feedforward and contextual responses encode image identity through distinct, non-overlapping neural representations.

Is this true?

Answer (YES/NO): NO